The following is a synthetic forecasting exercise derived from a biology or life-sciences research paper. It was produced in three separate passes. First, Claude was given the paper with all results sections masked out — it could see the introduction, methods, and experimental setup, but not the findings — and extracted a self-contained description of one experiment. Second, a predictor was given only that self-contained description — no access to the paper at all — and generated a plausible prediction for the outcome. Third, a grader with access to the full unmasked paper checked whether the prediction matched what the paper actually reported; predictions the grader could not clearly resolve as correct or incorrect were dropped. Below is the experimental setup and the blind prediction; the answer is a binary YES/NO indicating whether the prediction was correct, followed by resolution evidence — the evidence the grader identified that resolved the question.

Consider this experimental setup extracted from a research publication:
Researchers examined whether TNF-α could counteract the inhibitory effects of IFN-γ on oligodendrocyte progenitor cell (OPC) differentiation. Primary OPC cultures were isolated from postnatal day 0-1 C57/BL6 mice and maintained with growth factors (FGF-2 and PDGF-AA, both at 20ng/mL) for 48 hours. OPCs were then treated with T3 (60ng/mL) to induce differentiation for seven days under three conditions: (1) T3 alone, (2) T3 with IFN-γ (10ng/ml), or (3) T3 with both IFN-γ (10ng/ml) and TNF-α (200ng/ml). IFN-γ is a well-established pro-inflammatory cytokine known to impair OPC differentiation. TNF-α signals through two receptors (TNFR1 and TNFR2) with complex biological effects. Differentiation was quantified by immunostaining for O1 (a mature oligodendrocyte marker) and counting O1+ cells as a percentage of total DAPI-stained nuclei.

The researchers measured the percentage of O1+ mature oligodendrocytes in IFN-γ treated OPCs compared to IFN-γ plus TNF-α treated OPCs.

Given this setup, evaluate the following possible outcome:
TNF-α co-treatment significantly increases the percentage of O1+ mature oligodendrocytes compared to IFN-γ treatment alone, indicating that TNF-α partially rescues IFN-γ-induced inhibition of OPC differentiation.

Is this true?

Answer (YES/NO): YES